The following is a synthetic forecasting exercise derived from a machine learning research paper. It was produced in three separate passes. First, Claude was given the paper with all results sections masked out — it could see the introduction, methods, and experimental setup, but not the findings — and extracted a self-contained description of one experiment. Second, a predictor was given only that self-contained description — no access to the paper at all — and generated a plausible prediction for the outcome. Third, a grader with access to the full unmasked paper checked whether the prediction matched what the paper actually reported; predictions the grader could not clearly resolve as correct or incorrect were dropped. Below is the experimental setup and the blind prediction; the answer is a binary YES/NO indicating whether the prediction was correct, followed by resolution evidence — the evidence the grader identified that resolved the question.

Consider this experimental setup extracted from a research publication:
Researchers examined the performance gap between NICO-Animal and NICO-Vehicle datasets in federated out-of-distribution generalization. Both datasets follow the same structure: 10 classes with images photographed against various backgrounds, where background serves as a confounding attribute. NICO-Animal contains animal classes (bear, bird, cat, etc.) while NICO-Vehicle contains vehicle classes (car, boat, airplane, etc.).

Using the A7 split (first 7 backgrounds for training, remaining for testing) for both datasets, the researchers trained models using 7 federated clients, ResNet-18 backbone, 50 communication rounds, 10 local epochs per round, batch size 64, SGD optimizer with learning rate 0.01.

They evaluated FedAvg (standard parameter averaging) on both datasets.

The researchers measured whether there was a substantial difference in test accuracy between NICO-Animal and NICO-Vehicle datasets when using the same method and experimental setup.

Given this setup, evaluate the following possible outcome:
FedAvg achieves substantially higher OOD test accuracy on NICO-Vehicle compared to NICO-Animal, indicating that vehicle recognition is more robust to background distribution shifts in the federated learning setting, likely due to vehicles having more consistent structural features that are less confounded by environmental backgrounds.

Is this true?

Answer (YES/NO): YES